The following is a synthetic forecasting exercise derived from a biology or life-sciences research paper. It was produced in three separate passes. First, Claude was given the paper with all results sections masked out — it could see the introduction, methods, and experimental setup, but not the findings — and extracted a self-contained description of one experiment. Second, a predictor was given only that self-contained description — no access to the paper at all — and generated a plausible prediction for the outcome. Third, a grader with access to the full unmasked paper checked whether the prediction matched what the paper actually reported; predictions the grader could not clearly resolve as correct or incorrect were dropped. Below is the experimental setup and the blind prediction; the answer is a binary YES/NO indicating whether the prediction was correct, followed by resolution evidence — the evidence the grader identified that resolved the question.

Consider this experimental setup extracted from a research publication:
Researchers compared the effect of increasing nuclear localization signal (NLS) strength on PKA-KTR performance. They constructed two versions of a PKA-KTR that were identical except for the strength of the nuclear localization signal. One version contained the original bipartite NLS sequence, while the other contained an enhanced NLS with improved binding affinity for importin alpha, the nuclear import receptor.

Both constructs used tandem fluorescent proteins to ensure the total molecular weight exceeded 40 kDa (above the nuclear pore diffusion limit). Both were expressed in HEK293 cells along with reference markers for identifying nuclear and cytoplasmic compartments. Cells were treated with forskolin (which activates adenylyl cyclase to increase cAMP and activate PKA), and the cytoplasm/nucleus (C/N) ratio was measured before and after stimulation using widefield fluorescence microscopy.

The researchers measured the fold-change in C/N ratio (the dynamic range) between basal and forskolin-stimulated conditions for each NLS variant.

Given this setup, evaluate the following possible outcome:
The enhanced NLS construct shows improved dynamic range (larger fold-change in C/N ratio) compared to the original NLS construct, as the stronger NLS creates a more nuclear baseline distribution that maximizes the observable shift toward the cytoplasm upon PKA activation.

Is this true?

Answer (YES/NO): YES